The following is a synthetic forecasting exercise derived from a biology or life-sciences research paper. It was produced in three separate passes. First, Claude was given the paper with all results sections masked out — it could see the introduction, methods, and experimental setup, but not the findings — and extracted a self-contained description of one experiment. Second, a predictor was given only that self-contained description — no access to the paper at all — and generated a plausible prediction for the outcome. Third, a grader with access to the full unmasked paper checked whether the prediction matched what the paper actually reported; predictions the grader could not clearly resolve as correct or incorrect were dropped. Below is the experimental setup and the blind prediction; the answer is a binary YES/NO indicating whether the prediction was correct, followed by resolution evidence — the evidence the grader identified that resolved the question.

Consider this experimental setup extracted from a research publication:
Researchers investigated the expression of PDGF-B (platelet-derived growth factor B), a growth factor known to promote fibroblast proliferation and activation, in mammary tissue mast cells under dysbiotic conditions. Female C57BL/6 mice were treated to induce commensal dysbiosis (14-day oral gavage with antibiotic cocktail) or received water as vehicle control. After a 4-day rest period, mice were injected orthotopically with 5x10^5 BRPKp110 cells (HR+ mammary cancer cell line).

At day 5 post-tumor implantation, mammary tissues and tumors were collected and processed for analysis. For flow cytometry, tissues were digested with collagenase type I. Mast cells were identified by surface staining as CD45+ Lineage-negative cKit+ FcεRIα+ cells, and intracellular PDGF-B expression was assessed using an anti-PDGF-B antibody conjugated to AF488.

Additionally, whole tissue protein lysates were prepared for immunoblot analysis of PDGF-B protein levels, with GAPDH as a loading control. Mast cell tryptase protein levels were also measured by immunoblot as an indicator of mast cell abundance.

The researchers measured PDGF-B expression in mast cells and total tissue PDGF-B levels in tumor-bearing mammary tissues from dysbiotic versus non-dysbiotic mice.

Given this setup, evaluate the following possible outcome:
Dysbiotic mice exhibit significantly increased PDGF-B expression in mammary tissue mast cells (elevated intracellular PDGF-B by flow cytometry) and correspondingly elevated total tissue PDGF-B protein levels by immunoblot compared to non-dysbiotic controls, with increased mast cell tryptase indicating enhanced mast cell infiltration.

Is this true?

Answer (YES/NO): YES